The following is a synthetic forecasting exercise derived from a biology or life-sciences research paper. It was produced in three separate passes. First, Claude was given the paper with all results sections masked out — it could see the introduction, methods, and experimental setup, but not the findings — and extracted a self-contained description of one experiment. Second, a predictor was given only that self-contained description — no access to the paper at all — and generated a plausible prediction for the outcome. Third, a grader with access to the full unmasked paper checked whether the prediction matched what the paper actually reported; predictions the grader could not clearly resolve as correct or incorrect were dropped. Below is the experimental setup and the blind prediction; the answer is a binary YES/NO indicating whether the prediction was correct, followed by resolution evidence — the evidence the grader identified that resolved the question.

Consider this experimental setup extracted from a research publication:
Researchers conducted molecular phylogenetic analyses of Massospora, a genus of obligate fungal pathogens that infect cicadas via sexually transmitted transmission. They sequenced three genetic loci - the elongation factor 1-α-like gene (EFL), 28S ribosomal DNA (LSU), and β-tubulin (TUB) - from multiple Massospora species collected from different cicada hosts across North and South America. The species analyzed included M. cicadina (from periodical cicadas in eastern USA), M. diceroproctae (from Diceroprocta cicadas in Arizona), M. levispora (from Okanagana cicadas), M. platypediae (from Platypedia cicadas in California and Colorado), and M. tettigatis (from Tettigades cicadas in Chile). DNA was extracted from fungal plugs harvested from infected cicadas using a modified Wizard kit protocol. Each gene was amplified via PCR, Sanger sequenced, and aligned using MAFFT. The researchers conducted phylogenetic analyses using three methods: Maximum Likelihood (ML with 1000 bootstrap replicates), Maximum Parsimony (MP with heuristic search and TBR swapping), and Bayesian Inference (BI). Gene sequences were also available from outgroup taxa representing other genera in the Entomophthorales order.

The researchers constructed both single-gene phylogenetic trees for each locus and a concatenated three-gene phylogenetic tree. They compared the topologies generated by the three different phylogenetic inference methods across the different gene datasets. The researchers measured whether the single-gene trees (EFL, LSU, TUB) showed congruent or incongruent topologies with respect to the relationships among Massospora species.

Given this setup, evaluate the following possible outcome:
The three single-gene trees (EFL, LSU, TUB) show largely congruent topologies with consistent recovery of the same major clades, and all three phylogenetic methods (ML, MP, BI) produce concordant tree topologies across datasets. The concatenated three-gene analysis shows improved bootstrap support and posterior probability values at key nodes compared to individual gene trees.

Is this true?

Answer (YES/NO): NO